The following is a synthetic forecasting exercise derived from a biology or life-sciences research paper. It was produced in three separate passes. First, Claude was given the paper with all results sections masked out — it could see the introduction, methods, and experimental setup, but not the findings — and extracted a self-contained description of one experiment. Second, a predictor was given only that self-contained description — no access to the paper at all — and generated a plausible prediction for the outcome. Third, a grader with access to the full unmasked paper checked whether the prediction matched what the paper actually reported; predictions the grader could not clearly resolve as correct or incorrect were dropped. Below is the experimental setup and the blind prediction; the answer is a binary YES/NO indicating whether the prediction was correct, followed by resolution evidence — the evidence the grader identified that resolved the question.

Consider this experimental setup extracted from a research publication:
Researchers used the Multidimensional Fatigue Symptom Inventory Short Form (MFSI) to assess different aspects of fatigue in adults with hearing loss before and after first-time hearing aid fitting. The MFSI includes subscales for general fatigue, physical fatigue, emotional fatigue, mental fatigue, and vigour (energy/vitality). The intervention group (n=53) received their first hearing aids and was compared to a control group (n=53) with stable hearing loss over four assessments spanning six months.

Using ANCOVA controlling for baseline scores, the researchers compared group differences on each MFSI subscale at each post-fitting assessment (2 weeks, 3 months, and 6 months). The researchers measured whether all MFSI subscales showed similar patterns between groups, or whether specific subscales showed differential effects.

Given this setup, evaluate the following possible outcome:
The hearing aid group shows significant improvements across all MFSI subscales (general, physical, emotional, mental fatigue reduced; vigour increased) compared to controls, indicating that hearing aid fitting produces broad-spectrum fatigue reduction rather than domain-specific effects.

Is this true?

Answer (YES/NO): NO